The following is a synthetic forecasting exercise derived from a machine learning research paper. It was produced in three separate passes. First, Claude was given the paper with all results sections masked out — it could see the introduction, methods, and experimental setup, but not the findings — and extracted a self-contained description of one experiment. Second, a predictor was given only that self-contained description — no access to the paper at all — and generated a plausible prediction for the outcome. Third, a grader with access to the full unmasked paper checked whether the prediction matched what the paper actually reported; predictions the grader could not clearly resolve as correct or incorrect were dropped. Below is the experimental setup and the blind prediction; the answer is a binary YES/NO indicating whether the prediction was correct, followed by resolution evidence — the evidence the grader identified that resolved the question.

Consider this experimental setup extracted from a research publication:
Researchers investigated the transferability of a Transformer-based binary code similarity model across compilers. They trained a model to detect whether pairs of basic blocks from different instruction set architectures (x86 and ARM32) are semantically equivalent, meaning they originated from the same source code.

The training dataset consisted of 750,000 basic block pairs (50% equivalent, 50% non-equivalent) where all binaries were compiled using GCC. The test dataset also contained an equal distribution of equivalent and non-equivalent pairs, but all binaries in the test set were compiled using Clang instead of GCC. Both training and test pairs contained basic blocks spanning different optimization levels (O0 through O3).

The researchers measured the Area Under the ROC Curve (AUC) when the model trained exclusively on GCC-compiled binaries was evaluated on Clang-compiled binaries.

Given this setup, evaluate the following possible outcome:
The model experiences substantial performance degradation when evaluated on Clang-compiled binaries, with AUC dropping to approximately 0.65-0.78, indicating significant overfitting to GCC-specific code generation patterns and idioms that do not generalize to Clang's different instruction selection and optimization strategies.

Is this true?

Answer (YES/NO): NO